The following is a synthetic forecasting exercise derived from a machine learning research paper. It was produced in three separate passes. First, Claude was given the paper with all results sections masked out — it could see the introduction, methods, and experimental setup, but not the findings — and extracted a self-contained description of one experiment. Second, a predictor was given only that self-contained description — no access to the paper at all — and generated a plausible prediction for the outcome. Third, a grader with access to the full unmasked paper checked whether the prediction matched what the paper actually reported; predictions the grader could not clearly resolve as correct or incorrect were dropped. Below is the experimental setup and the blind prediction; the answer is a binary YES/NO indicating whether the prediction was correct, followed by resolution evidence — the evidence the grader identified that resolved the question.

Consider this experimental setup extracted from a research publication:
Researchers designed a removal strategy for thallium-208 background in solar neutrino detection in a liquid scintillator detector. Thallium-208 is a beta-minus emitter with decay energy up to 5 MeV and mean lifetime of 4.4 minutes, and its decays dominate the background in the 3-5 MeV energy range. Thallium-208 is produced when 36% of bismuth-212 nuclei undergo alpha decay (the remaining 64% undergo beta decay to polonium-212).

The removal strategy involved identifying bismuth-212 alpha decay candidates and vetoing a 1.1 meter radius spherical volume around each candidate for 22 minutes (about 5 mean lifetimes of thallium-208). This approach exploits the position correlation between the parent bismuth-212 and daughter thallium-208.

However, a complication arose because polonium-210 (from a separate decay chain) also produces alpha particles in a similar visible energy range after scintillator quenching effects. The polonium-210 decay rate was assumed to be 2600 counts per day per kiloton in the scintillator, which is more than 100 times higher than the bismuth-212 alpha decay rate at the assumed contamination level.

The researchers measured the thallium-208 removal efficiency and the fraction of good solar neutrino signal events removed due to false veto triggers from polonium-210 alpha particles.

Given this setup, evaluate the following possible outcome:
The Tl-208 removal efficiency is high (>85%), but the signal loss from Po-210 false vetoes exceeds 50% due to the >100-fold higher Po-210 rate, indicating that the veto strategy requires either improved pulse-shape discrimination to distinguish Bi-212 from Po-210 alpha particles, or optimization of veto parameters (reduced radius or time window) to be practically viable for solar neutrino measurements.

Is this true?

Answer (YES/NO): NO